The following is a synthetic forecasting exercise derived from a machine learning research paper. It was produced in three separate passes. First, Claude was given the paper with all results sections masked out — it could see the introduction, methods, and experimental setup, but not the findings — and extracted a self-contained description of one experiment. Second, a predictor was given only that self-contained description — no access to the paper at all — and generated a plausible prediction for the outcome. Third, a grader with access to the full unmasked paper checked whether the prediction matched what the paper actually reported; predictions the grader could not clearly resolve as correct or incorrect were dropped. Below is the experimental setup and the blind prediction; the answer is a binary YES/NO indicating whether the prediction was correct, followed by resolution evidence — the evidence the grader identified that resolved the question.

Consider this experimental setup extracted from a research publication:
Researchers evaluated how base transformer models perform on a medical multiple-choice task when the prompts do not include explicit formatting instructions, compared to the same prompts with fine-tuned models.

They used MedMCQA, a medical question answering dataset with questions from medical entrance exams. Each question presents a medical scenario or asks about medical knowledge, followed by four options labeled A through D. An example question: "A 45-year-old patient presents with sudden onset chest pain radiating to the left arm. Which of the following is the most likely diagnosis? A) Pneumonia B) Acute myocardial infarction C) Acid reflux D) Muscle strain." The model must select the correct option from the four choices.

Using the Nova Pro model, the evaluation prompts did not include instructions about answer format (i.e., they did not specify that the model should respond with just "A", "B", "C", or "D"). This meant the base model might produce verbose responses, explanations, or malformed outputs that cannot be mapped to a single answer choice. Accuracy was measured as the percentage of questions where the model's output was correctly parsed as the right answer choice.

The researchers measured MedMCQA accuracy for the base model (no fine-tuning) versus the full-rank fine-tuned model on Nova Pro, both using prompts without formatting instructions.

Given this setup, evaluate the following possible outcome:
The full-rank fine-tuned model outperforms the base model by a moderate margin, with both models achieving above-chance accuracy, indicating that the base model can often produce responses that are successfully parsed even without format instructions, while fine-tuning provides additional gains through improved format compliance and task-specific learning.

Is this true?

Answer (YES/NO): NO